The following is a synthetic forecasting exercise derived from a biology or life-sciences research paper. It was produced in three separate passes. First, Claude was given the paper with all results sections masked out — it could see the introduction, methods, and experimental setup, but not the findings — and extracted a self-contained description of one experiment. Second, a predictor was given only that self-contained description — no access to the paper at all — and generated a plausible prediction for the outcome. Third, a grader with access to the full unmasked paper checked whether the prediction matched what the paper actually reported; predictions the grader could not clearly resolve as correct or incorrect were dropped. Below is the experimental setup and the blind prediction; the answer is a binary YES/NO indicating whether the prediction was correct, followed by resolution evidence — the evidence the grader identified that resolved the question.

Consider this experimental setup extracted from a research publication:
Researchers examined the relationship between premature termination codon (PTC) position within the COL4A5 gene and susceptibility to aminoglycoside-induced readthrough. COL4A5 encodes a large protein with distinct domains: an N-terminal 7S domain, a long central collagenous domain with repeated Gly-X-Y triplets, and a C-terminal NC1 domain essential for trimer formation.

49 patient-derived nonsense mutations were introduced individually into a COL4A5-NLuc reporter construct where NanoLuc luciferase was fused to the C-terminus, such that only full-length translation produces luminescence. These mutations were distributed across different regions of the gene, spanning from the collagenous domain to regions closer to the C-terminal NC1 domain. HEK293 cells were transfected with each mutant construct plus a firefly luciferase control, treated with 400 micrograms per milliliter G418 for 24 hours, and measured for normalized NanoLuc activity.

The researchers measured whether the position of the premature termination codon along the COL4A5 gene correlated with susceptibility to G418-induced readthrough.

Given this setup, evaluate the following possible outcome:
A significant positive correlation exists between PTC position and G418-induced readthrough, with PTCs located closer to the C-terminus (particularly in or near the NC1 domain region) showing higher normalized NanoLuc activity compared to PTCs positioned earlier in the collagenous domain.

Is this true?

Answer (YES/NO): NO